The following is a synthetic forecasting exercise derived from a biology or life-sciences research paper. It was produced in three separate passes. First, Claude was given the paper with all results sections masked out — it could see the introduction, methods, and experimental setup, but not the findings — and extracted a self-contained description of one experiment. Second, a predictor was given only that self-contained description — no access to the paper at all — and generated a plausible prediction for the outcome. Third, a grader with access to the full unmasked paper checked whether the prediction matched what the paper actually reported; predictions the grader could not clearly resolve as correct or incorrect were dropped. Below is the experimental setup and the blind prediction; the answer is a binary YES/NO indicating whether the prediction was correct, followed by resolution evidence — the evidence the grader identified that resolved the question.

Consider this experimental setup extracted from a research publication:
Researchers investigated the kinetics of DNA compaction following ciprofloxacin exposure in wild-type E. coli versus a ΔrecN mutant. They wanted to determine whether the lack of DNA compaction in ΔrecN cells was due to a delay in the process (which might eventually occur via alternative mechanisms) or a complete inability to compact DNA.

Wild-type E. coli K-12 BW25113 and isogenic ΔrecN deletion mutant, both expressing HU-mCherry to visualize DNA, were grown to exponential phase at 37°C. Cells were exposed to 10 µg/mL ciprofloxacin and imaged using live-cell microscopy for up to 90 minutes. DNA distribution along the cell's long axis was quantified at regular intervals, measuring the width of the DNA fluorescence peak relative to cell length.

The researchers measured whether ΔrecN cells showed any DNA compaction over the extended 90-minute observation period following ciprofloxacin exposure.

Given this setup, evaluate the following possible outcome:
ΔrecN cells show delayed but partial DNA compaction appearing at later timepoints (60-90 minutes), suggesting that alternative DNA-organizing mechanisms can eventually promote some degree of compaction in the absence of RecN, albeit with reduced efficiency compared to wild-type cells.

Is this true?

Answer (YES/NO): NO